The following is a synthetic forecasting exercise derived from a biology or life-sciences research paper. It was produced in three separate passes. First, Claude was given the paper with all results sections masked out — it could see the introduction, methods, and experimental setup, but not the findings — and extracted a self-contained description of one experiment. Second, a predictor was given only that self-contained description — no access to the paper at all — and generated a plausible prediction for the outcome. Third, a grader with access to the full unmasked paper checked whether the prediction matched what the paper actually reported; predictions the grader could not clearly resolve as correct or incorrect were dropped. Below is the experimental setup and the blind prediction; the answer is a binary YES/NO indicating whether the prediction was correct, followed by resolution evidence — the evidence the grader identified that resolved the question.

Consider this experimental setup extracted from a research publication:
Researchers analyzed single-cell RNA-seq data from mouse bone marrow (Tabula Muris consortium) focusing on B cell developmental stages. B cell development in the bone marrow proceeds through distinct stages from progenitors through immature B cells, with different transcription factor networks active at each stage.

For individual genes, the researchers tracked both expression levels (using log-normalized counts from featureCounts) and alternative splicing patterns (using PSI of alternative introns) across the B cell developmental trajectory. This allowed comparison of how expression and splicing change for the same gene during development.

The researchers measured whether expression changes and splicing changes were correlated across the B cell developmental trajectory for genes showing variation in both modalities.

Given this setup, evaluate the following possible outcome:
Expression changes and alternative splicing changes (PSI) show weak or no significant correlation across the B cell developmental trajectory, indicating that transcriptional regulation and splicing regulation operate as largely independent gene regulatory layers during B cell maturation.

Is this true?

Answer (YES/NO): YES